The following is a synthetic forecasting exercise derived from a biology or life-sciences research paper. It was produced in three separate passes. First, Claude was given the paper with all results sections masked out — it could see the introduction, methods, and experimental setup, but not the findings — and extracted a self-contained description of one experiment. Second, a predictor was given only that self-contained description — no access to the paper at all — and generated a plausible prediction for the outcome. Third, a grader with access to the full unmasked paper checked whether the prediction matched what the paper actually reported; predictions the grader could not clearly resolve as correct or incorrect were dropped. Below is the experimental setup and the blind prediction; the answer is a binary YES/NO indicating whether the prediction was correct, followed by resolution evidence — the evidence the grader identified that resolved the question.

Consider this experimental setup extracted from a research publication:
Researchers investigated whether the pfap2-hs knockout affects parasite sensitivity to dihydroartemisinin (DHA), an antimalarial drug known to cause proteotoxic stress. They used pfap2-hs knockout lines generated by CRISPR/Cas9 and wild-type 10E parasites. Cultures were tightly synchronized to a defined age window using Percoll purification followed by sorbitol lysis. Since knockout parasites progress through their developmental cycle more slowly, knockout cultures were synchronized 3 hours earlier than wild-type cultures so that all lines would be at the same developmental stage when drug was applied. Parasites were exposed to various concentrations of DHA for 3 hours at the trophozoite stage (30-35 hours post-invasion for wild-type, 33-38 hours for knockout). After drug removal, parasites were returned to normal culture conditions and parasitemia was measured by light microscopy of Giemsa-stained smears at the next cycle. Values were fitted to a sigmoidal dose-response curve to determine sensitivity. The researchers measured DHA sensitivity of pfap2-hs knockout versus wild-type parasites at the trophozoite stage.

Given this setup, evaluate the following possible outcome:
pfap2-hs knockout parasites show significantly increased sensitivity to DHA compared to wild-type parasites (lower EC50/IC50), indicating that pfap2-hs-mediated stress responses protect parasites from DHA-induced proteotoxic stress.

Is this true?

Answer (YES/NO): YES